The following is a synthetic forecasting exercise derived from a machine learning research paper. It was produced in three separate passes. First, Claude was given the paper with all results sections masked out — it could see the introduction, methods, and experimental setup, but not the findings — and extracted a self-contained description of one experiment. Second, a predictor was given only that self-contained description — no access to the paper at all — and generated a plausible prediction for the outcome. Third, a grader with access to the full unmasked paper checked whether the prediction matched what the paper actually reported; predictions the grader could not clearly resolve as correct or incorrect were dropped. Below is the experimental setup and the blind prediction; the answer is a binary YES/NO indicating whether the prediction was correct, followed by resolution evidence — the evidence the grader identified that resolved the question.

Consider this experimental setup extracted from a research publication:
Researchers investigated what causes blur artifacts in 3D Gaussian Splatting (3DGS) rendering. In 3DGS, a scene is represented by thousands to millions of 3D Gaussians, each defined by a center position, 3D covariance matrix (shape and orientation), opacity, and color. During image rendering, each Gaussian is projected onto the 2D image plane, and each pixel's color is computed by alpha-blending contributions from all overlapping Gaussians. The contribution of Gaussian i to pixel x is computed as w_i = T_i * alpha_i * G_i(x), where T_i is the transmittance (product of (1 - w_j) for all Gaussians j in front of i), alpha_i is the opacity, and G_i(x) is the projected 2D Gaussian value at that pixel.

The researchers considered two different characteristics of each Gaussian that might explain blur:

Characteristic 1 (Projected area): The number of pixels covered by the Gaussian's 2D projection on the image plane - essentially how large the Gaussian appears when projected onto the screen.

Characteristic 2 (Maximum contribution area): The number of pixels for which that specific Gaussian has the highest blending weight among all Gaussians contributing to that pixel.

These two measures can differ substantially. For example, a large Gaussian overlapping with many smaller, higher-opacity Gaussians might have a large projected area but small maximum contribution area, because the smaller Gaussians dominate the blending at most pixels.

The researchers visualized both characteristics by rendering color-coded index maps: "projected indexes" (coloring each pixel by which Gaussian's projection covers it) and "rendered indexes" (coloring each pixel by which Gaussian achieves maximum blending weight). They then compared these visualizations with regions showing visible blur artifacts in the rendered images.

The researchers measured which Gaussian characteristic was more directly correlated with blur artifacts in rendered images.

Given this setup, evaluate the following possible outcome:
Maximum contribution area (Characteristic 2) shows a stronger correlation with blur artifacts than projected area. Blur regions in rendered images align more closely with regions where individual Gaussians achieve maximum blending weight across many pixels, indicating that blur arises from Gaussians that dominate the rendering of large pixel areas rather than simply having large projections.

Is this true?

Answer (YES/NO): YES